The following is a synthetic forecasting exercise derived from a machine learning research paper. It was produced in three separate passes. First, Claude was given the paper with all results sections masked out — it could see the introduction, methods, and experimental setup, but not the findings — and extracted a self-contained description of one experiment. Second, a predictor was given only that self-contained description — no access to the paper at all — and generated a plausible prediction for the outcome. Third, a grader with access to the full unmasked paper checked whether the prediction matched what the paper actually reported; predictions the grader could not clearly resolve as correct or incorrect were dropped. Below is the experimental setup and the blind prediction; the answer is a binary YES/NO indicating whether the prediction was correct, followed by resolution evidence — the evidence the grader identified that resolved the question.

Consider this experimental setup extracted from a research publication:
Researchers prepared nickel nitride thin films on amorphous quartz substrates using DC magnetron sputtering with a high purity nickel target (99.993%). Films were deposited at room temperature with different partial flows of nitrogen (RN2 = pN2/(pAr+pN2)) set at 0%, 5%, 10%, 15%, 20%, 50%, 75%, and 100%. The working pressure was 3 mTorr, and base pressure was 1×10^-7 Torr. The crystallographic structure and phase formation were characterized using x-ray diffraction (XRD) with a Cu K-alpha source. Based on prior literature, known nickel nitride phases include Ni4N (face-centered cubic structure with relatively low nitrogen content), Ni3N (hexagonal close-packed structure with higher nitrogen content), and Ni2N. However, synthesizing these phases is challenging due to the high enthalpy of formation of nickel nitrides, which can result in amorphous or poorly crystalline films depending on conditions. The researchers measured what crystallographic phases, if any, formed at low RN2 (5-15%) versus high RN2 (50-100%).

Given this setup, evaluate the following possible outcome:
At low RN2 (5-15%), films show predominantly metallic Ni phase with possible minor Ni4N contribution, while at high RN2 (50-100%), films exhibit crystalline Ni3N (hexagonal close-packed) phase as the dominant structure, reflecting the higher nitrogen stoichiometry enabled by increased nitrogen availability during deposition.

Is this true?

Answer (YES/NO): NO